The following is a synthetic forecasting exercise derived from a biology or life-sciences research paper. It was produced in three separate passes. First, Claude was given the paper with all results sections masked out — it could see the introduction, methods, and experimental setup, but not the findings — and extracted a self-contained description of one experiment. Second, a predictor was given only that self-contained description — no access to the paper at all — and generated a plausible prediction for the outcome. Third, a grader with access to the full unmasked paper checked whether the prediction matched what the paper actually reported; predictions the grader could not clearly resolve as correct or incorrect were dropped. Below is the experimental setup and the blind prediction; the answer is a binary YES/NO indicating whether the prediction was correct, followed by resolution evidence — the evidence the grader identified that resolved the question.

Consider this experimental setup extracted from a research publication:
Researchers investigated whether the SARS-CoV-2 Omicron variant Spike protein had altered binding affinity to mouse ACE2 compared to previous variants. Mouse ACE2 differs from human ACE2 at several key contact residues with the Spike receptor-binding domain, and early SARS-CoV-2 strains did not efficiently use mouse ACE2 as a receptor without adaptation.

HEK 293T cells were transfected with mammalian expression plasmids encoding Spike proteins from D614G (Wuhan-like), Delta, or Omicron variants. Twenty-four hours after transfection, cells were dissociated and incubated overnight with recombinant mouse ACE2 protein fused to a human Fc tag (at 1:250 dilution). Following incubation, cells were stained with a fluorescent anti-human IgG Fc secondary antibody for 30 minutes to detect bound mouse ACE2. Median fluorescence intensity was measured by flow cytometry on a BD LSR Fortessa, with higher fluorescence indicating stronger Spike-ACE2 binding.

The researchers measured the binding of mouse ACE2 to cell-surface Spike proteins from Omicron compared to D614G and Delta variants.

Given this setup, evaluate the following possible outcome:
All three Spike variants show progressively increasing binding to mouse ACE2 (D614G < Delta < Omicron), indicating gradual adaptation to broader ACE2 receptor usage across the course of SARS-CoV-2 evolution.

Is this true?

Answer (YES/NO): NO